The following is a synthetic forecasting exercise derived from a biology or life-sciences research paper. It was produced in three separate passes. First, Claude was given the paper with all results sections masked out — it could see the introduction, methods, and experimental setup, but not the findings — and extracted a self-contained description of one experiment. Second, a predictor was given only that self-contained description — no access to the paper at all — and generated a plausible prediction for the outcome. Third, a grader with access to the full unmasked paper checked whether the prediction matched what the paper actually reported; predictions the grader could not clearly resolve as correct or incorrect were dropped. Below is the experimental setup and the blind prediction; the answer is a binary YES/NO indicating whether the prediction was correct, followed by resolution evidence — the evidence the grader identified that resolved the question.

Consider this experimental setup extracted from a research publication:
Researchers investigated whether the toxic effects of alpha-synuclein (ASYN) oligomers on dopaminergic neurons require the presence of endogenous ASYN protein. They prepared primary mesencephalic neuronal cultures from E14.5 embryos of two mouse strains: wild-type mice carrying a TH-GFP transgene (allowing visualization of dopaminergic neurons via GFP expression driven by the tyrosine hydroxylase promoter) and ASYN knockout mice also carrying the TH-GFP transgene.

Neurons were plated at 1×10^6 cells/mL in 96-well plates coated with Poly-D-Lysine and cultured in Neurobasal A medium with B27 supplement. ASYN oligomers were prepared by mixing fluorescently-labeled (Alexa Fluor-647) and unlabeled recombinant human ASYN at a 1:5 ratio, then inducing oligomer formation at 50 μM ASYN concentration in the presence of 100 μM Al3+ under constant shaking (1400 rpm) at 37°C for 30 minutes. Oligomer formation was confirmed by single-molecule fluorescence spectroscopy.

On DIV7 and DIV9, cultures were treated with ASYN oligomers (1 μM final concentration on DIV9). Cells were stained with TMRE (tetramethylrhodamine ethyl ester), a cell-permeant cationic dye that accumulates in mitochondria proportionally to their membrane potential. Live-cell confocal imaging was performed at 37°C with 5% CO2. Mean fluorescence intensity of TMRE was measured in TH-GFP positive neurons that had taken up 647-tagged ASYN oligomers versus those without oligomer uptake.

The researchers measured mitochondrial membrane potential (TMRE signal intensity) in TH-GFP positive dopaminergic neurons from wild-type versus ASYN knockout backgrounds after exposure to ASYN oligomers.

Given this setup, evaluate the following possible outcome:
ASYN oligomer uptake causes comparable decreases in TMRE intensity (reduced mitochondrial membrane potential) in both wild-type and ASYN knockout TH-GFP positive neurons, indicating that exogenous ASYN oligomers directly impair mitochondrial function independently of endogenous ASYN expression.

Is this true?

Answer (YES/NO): NO